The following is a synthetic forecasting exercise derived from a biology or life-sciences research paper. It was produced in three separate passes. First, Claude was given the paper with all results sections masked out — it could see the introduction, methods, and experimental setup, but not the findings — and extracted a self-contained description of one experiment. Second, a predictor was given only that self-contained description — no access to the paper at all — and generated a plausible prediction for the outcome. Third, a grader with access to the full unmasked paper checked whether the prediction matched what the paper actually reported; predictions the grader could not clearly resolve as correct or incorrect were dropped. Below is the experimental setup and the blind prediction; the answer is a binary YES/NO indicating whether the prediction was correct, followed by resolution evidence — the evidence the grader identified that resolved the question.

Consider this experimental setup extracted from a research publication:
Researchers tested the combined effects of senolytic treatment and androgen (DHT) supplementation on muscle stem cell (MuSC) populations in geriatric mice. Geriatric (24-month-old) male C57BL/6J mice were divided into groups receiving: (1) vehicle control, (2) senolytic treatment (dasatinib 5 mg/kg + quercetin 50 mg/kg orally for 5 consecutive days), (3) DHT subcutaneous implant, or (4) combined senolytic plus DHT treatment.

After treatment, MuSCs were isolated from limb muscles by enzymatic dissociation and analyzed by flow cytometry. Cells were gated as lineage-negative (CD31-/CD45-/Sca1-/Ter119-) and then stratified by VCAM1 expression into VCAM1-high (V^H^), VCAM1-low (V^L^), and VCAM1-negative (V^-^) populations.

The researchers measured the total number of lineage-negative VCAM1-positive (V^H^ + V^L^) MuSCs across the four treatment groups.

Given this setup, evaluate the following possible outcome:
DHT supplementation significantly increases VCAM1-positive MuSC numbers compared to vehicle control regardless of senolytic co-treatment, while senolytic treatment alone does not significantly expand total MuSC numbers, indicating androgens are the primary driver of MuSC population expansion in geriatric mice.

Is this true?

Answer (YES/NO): NO